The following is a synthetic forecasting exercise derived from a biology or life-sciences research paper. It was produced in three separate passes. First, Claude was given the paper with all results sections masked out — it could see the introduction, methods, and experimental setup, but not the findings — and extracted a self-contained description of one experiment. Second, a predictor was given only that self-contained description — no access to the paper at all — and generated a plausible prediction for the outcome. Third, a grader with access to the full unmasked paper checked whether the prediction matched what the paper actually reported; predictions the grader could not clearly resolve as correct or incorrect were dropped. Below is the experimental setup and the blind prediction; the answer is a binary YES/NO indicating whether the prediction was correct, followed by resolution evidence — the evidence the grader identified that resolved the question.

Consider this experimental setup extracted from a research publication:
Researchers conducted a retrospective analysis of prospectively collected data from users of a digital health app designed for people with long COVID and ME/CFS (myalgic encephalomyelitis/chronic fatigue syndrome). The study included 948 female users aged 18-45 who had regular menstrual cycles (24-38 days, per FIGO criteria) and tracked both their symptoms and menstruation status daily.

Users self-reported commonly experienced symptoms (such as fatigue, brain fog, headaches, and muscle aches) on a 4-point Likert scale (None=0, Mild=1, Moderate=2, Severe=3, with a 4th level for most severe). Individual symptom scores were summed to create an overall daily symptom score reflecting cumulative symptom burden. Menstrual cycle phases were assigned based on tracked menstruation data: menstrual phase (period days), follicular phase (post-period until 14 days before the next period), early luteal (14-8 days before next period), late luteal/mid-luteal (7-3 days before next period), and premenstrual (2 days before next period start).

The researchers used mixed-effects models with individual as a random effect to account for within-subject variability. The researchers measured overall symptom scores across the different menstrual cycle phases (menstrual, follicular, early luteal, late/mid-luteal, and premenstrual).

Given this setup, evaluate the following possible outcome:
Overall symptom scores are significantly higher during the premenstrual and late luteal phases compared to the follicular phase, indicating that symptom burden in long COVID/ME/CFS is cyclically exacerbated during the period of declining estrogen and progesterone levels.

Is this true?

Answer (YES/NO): NO